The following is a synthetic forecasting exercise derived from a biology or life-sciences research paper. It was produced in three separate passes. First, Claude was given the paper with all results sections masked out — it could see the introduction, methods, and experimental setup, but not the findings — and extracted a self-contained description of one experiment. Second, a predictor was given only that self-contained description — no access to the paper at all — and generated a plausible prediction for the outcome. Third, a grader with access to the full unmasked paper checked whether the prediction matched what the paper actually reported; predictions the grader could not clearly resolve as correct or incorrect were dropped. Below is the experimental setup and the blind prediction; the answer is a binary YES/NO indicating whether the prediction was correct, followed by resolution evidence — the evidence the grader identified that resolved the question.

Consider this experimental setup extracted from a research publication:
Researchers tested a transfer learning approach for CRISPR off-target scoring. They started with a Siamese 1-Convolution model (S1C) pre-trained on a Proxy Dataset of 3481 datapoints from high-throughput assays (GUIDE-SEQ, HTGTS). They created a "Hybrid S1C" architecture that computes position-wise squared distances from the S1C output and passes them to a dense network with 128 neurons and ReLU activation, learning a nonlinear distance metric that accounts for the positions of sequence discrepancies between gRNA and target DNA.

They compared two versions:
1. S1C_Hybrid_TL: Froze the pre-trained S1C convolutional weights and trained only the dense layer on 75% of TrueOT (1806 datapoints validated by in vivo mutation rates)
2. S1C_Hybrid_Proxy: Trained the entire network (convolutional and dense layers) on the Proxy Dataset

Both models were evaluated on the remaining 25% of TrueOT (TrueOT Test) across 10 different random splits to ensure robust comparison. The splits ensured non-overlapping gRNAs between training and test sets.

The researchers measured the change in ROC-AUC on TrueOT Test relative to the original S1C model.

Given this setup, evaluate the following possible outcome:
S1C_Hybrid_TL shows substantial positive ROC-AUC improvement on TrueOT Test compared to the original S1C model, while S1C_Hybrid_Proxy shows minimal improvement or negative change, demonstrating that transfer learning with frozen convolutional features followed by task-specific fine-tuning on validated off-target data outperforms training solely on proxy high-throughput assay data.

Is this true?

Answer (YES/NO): NO